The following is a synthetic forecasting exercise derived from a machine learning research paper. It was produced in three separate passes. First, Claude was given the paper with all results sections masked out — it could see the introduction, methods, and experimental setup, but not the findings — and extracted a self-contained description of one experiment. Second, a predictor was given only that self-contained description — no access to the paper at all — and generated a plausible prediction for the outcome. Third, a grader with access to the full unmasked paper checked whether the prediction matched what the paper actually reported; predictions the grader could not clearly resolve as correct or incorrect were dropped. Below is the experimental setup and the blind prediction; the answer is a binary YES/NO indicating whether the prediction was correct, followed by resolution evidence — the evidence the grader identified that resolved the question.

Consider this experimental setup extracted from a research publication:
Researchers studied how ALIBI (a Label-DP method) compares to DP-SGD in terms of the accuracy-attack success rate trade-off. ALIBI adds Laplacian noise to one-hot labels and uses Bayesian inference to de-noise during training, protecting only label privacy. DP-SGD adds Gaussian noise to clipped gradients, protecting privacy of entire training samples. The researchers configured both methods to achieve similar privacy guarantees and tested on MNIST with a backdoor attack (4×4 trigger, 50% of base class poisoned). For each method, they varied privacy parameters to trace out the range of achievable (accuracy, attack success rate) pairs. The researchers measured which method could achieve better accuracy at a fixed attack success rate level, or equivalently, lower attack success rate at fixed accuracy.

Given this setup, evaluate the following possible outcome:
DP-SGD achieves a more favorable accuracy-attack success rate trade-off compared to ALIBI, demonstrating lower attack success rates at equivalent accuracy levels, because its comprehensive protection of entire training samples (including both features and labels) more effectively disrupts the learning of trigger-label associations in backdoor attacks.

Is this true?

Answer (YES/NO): NO